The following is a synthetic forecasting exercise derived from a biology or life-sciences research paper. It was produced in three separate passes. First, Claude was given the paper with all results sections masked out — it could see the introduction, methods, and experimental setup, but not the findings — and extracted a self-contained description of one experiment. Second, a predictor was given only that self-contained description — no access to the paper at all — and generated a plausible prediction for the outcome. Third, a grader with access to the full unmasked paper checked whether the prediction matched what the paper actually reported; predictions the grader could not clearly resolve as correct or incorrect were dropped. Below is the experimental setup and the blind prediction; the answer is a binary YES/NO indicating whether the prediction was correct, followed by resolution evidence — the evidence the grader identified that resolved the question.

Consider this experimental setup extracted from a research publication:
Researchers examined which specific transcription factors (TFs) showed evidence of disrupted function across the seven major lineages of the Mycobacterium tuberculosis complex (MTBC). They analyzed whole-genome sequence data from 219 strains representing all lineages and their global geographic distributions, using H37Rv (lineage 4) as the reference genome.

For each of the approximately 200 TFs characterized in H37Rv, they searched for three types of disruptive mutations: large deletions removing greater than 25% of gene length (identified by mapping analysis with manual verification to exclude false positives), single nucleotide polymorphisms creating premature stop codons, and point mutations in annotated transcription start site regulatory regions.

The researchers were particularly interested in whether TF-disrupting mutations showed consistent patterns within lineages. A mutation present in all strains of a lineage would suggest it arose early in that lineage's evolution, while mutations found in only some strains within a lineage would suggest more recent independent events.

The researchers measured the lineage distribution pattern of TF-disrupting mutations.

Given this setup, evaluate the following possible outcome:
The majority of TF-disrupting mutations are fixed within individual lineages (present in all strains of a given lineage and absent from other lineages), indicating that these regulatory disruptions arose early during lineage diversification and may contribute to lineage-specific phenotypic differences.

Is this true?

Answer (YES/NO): NO